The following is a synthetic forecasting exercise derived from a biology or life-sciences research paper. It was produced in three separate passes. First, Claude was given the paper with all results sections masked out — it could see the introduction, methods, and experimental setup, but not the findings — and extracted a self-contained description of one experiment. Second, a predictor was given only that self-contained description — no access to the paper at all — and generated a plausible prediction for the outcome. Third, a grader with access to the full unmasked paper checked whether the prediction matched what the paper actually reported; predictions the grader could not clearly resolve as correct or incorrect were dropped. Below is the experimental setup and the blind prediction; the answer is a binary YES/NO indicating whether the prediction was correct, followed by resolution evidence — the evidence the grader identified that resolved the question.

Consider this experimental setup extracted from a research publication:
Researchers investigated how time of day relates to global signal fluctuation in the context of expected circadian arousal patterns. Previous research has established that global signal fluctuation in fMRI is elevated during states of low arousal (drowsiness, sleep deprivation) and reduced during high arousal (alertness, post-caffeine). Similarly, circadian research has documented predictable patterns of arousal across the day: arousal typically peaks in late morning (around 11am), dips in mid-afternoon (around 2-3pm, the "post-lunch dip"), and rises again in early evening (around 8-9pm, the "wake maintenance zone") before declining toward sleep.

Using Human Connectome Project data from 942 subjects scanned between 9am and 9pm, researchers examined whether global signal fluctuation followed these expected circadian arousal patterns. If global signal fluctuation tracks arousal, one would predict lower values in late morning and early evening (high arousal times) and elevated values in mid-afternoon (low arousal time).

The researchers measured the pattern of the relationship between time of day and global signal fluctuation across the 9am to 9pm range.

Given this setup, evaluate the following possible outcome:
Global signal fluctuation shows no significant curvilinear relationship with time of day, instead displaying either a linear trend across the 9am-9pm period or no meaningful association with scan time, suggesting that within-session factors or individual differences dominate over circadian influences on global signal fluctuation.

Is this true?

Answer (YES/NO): NO